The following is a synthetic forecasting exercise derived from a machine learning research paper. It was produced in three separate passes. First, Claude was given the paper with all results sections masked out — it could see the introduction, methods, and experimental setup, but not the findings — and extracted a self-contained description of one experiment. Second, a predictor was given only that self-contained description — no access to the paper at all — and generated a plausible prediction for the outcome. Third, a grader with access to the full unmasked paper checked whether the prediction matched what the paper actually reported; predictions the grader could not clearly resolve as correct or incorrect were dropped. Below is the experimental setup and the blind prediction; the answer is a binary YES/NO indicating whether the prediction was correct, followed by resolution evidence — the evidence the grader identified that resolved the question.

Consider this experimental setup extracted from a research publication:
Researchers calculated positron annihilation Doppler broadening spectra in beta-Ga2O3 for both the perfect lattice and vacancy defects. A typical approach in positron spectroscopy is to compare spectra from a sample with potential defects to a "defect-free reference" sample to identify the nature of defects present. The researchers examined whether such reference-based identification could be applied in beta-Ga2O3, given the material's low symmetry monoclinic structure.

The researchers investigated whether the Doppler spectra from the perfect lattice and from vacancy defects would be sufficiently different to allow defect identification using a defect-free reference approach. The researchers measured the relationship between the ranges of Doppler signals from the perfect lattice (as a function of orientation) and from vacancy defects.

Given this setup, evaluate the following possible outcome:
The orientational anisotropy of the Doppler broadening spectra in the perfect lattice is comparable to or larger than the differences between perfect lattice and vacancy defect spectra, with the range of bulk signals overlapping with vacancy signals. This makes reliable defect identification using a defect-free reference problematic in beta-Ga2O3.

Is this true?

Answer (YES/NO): YES